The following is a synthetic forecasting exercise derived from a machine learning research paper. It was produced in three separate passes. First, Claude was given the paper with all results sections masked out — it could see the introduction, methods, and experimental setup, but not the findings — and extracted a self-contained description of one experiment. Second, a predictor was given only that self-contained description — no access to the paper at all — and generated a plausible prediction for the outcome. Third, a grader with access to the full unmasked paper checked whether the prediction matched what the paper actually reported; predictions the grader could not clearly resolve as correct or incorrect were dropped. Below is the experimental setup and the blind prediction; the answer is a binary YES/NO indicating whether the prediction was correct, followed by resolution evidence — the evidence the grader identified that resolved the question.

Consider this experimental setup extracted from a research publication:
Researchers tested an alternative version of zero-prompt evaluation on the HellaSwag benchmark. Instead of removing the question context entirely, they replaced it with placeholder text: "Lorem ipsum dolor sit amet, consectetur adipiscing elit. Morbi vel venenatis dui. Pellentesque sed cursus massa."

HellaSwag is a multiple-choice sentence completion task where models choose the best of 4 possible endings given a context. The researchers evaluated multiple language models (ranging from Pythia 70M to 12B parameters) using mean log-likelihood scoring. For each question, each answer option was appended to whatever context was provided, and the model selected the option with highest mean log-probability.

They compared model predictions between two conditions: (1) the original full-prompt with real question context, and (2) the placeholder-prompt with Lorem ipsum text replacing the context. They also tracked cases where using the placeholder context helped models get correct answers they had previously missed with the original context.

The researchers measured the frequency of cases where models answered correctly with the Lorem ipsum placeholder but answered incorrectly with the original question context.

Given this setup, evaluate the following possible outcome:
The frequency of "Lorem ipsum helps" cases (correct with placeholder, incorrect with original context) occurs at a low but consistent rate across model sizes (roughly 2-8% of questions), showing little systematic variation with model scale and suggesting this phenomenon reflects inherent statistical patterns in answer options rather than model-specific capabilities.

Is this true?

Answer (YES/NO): NO